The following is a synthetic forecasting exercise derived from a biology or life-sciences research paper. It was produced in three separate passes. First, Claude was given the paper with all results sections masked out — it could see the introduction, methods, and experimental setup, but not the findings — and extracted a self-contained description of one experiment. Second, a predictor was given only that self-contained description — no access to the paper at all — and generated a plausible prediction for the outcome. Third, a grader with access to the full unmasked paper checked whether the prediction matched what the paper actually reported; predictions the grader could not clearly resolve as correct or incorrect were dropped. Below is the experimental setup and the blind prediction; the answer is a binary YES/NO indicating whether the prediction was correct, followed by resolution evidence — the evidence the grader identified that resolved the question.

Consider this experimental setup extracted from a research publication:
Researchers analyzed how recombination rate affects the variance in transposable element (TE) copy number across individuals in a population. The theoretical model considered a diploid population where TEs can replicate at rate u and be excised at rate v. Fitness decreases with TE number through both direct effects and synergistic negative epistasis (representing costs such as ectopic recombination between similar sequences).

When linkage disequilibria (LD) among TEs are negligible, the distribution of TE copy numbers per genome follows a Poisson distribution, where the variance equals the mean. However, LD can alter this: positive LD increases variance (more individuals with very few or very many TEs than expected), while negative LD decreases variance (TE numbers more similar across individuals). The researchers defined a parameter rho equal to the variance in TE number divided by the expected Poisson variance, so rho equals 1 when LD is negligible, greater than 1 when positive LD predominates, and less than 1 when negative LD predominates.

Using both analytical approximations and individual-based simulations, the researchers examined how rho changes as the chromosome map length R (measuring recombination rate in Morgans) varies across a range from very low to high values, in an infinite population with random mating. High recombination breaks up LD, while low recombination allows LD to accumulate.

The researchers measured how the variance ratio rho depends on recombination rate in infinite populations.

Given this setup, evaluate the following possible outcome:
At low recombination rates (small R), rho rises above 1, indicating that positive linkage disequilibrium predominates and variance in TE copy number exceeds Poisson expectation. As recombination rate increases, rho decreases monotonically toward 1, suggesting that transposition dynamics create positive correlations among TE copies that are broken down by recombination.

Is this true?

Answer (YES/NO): YES